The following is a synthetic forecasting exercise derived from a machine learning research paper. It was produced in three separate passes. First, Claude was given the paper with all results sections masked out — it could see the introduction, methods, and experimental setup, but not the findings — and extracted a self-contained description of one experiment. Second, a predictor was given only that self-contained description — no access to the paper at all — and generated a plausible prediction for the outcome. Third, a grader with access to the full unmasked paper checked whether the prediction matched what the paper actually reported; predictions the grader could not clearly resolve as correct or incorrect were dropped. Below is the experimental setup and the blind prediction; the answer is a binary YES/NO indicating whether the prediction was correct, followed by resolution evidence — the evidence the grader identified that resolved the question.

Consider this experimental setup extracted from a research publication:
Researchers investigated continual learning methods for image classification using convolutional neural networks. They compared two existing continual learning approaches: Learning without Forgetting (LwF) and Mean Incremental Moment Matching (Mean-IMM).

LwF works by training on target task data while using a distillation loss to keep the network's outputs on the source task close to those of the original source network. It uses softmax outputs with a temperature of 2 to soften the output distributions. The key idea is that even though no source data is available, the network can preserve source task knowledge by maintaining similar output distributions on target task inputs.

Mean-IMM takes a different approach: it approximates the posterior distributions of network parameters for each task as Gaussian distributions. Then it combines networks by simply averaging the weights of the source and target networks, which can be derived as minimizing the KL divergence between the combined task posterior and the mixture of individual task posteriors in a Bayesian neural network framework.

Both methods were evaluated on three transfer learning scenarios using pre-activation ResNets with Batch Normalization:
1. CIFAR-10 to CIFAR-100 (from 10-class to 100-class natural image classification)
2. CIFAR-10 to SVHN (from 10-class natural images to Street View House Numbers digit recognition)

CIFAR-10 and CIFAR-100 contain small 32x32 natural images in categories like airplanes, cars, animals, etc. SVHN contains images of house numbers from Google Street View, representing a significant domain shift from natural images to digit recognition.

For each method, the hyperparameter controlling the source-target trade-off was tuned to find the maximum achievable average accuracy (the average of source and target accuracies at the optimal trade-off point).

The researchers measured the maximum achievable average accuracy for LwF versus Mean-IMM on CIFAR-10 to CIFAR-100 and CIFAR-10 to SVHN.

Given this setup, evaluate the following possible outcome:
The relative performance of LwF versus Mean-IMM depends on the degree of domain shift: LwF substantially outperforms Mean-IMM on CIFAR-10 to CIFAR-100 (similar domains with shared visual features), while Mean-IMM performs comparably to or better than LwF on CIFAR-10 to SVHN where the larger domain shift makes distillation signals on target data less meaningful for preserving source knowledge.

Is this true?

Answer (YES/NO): YES